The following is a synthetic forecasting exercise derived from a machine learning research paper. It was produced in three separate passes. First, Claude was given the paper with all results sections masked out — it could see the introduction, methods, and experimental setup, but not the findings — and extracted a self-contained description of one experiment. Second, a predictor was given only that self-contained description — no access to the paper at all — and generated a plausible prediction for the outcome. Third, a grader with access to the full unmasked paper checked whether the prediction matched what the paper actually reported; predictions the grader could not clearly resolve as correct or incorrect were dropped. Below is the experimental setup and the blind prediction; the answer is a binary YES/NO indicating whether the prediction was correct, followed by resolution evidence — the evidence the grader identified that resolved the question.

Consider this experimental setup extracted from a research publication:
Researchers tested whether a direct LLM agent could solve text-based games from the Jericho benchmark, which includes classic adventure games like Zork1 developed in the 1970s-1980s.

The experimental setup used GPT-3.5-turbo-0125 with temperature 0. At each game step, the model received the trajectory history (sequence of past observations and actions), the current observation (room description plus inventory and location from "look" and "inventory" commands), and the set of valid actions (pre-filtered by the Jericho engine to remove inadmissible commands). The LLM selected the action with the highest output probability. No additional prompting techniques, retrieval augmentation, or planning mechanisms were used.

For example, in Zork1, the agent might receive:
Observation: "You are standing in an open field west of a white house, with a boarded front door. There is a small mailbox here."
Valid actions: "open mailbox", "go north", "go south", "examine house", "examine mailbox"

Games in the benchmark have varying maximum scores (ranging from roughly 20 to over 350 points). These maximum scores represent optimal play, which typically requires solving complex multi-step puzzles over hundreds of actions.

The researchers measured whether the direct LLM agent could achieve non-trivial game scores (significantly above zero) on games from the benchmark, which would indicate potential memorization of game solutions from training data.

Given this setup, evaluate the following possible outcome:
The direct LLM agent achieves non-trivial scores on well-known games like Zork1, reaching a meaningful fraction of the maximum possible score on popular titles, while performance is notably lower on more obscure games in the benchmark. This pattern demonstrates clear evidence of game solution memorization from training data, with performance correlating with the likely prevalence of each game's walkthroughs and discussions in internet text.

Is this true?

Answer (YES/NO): NO